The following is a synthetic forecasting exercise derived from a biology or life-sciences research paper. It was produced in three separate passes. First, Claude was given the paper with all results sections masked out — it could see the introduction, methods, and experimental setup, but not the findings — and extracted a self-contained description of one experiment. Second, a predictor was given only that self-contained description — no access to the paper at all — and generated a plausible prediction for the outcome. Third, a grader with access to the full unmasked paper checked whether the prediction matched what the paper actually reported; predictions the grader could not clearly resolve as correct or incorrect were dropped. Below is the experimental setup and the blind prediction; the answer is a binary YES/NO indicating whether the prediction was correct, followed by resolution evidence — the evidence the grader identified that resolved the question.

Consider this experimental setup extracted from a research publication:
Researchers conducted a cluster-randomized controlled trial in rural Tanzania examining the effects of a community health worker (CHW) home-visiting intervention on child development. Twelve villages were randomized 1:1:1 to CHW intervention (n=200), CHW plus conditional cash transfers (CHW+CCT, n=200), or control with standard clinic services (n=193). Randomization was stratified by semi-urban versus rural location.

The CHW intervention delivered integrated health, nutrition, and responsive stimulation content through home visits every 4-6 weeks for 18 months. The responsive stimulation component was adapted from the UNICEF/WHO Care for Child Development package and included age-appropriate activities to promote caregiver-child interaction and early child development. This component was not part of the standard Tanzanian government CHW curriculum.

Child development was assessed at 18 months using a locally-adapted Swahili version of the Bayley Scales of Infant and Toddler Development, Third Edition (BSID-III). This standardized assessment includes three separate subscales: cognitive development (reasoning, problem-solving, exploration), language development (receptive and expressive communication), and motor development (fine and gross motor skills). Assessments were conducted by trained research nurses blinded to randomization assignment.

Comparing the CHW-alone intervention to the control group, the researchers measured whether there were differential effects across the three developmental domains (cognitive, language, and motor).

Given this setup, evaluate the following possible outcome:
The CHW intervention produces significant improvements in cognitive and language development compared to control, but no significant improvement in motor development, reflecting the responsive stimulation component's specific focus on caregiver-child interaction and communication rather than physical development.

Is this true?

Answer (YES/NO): NO